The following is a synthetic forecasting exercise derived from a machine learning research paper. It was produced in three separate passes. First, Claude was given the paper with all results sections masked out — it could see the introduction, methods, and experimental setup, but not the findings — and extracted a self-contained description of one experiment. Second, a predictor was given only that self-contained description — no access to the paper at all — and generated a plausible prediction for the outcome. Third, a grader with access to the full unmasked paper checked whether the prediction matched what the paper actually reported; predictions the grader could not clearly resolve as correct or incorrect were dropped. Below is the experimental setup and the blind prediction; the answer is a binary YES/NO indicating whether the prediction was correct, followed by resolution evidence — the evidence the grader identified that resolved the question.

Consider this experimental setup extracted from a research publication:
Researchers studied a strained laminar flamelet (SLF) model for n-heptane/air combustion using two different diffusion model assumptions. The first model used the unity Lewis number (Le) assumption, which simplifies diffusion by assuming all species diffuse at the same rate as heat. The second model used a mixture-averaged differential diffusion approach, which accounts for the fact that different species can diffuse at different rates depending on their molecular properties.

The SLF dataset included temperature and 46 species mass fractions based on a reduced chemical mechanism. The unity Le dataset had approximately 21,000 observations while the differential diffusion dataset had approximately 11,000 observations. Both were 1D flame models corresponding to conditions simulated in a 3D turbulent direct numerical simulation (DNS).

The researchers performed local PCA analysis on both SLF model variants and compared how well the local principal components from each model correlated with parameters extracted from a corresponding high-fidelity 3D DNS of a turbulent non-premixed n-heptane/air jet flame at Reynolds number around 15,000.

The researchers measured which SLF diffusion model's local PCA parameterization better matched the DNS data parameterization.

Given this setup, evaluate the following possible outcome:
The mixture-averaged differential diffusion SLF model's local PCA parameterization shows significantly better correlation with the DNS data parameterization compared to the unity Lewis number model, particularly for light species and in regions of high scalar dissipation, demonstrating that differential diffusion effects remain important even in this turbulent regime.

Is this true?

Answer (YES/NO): NO